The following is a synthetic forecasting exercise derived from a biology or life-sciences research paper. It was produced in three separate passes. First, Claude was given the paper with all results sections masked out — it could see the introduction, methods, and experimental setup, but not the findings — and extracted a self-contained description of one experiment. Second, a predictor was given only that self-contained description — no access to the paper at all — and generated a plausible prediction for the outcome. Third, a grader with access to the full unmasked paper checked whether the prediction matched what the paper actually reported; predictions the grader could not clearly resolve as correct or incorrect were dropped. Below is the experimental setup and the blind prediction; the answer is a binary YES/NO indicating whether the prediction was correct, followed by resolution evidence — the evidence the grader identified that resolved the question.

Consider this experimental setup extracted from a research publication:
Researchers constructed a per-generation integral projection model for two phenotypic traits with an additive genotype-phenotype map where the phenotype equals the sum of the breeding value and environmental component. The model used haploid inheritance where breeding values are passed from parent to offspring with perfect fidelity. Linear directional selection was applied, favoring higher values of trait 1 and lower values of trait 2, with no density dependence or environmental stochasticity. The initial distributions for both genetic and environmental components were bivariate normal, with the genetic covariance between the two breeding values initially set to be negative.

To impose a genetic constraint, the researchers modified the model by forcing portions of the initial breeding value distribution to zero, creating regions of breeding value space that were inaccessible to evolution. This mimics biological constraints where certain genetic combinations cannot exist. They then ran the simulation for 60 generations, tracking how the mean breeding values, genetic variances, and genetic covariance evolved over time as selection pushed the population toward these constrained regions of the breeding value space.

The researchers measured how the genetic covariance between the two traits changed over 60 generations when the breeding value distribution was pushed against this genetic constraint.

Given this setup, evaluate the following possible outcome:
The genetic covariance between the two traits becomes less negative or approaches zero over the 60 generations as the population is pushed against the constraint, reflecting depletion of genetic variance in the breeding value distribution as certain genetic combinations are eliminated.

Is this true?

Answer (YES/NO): NO